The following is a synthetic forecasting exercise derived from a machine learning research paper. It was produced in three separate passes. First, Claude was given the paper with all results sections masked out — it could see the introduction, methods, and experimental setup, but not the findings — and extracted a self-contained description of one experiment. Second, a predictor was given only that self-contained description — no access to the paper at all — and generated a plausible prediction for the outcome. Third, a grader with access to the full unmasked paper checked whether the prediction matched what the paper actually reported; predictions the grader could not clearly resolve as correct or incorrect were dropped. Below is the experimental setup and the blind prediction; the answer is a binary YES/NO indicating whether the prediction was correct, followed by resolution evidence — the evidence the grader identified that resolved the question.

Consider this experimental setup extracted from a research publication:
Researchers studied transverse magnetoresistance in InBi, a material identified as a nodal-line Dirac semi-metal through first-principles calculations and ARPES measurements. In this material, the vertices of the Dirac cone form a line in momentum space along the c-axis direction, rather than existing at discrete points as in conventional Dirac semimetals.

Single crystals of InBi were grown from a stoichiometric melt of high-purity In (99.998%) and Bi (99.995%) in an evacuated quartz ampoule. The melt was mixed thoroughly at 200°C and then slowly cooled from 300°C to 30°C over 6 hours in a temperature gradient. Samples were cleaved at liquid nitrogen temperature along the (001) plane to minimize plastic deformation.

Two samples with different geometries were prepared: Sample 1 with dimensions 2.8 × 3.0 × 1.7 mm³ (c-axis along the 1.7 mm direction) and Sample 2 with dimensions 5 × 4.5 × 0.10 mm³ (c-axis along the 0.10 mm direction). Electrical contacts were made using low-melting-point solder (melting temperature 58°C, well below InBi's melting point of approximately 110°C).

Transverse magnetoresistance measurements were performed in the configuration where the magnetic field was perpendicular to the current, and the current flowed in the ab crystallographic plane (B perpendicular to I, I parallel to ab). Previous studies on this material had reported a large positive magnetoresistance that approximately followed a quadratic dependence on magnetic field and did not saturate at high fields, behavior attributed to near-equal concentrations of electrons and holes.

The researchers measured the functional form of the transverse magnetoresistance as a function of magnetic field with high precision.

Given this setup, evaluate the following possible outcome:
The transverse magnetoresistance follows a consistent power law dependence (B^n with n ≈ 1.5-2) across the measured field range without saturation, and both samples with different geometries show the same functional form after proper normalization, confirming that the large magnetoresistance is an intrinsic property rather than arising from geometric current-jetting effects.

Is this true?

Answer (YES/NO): NO